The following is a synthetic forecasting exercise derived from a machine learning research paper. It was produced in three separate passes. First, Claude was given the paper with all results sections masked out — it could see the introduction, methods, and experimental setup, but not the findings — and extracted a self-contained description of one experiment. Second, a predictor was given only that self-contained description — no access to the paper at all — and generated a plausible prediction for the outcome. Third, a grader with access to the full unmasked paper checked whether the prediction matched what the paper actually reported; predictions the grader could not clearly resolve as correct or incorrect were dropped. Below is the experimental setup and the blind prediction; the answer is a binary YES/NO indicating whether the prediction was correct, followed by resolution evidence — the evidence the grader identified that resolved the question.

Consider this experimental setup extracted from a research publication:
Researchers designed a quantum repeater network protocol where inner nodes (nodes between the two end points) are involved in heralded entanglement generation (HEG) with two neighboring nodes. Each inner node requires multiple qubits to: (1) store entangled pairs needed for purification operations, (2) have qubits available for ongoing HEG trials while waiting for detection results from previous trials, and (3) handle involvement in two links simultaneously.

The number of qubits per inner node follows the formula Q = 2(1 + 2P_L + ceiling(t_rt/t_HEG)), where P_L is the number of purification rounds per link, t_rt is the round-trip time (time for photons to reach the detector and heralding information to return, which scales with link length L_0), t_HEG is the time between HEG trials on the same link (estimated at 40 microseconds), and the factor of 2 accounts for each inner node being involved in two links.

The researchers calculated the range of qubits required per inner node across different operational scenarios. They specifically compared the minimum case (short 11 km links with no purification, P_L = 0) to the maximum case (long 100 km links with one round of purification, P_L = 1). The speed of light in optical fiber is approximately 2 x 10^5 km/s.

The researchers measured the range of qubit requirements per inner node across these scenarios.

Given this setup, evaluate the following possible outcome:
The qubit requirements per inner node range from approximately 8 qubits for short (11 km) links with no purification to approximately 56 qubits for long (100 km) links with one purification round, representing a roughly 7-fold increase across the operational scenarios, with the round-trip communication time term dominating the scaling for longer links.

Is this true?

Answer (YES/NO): NO